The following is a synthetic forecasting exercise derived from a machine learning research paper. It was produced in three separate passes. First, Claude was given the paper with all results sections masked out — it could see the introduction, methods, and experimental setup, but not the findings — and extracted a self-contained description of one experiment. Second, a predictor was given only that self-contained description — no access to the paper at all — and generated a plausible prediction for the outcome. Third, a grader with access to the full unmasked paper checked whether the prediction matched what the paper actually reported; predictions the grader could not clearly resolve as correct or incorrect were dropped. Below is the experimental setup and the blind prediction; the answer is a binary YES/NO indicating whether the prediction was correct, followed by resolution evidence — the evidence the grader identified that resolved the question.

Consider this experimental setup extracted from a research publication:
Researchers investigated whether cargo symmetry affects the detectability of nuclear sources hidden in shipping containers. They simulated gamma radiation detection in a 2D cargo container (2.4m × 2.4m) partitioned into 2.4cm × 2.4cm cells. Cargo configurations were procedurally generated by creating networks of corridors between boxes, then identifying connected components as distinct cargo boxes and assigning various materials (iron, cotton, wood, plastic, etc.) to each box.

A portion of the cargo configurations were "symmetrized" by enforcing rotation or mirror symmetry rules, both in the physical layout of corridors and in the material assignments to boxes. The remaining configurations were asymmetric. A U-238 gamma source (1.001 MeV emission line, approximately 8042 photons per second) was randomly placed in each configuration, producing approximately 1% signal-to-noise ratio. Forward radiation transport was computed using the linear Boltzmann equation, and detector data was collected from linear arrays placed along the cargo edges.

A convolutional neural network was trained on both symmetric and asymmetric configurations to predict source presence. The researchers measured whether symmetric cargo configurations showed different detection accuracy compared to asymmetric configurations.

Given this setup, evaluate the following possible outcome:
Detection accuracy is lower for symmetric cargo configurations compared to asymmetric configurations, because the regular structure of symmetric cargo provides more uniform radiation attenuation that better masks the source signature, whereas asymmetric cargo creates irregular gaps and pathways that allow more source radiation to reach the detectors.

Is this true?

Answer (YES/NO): NO